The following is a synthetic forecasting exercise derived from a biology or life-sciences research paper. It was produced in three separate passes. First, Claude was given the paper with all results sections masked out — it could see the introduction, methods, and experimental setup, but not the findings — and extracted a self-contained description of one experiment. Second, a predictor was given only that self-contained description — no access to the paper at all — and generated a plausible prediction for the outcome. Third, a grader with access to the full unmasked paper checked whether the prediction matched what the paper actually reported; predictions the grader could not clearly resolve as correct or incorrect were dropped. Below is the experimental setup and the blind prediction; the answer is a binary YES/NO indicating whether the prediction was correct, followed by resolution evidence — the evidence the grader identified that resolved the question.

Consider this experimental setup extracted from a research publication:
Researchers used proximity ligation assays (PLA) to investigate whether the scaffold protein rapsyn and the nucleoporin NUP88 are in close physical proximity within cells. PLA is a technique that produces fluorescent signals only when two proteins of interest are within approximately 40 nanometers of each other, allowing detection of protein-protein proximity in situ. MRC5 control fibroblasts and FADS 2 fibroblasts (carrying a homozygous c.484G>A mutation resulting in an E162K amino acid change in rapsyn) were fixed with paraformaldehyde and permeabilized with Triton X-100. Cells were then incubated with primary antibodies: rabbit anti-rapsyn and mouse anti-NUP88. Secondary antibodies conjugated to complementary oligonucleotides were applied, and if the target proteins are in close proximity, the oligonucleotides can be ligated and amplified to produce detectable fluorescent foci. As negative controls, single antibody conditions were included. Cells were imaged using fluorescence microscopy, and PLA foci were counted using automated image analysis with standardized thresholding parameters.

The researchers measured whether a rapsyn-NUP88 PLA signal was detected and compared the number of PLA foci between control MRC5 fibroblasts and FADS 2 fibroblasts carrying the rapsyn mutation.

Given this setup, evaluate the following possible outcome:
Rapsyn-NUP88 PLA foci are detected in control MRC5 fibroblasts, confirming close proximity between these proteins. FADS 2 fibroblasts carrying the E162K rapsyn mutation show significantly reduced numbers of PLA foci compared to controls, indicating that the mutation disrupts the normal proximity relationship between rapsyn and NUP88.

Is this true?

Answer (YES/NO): YES